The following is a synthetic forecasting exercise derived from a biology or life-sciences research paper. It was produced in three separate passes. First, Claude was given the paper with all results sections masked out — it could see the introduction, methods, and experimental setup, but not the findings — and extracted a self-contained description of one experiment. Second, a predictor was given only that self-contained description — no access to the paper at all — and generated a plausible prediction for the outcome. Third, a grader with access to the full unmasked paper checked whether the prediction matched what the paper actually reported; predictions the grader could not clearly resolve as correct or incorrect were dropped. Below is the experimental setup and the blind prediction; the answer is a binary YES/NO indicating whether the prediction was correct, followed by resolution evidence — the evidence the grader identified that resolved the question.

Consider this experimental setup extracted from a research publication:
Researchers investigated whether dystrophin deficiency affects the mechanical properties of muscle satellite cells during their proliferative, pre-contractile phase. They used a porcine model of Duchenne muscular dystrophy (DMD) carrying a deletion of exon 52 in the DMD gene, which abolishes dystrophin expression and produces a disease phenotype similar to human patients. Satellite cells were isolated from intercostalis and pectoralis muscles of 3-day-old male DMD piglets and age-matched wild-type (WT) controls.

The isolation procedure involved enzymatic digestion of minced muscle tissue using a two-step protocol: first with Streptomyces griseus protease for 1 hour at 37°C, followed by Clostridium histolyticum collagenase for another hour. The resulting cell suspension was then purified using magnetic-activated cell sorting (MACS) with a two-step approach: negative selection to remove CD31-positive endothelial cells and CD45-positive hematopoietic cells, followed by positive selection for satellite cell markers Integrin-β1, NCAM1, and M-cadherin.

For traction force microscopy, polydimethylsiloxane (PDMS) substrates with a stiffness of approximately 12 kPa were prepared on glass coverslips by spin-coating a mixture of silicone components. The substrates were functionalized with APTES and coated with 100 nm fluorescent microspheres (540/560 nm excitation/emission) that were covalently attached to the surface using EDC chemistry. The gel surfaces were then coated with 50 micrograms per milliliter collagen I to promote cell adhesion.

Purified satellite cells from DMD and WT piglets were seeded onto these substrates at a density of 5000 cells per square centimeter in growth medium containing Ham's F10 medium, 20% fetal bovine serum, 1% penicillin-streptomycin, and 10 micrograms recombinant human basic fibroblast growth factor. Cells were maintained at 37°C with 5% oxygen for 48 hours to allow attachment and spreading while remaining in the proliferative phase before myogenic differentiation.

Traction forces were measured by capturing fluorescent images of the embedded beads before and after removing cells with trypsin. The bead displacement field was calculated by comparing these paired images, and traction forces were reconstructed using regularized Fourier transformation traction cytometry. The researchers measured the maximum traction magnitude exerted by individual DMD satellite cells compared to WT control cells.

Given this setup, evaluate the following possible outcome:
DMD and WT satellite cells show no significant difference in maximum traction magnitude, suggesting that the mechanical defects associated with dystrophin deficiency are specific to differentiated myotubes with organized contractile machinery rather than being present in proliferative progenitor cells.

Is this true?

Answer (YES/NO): NO